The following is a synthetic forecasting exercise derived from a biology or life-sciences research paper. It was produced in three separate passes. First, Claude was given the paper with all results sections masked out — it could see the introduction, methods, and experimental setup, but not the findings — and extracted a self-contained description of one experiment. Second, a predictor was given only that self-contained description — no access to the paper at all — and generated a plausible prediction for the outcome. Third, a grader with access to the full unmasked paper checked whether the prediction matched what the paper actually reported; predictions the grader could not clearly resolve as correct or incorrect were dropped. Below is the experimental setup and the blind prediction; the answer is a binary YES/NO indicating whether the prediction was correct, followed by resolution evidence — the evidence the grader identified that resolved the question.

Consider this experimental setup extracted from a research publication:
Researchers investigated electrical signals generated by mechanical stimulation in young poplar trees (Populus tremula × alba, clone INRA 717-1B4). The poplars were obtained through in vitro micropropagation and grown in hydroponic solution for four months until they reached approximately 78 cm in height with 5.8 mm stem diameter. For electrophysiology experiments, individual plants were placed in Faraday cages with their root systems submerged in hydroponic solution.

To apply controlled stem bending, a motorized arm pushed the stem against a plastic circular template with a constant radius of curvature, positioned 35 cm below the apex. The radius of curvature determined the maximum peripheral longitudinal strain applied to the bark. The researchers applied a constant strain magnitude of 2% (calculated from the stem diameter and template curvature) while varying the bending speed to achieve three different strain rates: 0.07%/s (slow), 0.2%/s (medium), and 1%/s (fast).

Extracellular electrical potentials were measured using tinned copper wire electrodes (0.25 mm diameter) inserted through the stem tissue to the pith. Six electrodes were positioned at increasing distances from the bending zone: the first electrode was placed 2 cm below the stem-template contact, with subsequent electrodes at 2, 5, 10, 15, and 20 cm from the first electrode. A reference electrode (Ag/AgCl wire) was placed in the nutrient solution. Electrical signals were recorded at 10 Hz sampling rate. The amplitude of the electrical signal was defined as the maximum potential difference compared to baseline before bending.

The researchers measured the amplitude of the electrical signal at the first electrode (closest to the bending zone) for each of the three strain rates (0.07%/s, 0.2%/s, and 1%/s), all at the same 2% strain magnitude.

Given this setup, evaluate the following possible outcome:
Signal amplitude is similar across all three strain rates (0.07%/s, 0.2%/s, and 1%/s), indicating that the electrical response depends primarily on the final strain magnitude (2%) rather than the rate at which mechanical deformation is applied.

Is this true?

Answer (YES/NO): YES